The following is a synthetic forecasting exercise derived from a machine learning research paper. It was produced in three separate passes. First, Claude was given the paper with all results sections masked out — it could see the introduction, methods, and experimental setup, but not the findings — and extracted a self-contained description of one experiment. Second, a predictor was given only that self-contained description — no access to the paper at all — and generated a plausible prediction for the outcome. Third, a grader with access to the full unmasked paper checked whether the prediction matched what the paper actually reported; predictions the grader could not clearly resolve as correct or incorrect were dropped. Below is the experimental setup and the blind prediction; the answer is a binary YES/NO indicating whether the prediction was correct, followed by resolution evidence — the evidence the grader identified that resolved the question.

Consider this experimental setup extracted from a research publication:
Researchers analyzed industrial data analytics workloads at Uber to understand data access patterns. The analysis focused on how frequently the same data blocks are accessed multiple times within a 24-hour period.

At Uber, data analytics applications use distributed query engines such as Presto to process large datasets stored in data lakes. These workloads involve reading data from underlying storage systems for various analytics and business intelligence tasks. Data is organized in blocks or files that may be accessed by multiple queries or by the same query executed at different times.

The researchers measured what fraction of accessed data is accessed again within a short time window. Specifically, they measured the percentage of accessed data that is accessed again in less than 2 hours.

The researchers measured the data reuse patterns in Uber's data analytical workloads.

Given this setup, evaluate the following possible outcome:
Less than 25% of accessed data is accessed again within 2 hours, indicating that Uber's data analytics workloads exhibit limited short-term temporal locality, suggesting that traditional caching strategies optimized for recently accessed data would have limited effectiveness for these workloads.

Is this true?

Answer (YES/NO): NO